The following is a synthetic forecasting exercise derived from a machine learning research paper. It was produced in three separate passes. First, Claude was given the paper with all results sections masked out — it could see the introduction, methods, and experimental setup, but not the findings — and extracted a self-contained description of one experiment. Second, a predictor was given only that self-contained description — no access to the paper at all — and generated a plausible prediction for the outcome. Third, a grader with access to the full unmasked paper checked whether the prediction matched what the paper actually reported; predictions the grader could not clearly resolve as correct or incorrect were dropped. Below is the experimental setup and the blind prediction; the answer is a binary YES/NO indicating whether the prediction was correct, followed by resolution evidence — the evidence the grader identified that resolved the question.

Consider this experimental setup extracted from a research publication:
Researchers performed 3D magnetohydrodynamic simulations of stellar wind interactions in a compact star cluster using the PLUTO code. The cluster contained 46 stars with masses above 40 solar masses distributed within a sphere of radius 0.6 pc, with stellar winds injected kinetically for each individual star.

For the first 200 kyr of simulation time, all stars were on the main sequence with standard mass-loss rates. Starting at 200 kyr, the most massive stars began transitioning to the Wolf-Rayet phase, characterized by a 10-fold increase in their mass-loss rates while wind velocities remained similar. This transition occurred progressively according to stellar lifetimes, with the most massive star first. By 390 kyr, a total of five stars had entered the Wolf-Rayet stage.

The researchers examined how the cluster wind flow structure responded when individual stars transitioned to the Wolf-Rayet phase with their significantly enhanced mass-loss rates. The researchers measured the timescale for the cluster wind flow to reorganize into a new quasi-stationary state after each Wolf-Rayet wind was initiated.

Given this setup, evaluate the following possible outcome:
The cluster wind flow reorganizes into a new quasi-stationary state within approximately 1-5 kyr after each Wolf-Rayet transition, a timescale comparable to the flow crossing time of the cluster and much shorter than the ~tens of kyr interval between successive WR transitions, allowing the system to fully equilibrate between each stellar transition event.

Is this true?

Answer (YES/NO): NO